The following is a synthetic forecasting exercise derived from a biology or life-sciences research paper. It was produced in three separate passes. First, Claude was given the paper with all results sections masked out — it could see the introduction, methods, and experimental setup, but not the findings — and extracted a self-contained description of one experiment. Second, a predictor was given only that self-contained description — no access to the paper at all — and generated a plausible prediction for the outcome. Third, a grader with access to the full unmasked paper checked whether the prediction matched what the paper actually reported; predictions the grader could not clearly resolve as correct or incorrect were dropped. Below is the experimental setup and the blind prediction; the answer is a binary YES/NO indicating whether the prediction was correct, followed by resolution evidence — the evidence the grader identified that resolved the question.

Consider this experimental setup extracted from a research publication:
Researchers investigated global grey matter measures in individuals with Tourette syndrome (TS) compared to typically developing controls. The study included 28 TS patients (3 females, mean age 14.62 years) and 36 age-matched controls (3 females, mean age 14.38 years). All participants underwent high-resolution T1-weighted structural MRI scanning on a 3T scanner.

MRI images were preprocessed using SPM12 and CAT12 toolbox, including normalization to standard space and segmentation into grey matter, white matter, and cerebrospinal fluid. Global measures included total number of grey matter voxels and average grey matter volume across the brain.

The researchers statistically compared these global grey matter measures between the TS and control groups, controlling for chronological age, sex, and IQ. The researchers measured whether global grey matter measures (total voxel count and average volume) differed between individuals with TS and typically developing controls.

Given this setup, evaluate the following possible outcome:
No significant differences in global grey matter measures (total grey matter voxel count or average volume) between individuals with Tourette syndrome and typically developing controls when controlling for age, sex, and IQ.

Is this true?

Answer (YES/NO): NO